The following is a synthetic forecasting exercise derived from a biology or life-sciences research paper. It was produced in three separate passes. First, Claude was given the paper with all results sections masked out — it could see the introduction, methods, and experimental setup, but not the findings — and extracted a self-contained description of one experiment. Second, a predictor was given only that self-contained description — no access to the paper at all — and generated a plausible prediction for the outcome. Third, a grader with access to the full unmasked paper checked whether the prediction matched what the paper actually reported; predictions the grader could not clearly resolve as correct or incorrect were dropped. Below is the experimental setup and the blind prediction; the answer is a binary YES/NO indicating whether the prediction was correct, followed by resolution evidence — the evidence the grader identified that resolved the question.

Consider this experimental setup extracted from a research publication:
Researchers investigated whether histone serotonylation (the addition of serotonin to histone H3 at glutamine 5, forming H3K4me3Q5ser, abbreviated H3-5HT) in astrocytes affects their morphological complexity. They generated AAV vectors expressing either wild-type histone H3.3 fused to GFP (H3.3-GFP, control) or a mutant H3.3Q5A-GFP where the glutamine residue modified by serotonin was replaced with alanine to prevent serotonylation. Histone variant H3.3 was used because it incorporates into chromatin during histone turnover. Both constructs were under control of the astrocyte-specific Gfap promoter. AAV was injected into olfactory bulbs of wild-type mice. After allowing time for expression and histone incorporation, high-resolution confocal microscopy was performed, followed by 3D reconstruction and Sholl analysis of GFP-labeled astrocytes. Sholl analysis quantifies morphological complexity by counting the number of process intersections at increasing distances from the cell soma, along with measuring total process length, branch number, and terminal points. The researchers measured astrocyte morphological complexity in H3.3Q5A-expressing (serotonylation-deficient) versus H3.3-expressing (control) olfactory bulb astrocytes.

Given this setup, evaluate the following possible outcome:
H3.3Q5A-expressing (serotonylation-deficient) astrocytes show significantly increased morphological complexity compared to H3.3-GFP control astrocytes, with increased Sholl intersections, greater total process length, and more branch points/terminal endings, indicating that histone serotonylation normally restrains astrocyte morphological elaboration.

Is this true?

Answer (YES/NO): NO